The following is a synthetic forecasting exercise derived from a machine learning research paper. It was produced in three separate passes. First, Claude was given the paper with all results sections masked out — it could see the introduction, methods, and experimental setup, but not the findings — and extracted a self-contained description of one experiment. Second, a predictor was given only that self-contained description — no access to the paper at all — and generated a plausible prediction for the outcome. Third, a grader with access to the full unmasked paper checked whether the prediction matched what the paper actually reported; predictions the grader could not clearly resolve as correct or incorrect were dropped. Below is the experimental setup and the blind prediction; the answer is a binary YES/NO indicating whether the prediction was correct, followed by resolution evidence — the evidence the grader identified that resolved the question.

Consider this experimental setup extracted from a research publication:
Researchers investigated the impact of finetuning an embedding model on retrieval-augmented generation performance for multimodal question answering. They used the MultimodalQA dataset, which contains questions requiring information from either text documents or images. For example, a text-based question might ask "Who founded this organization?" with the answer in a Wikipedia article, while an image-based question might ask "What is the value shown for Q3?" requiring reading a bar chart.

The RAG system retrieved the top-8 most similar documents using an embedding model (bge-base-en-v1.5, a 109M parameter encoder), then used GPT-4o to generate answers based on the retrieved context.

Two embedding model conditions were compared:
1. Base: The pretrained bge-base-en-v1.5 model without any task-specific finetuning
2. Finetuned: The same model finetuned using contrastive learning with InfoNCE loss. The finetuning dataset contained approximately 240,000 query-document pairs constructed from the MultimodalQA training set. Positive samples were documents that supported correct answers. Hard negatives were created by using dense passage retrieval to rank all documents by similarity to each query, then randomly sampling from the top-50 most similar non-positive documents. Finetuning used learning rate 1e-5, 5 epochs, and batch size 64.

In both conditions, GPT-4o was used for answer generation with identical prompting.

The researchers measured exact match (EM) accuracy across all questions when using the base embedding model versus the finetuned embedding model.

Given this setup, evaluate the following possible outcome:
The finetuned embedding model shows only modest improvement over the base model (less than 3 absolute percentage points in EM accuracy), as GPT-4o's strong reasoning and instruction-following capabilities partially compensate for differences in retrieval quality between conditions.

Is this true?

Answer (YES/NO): NO